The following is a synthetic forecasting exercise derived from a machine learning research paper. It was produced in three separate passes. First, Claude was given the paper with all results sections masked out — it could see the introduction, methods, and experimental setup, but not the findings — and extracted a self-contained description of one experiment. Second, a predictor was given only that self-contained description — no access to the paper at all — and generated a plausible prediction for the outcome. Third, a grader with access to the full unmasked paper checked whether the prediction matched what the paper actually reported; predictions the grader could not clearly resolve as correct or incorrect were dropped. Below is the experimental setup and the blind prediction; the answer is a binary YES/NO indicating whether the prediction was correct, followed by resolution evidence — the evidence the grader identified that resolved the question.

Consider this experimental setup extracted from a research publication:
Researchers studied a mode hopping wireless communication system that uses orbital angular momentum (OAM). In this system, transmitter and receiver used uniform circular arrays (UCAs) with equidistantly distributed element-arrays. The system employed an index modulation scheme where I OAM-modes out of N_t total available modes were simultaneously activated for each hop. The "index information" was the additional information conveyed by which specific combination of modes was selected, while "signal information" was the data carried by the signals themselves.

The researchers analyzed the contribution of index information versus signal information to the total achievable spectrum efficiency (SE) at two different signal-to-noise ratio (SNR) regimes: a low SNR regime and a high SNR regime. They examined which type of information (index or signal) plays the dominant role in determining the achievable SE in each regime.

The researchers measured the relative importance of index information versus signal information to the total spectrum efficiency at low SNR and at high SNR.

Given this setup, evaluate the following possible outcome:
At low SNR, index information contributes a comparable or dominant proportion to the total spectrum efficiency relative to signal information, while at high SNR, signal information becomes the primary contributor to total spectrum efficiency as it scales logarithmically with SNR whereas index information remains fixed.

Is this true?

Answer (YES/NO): YES